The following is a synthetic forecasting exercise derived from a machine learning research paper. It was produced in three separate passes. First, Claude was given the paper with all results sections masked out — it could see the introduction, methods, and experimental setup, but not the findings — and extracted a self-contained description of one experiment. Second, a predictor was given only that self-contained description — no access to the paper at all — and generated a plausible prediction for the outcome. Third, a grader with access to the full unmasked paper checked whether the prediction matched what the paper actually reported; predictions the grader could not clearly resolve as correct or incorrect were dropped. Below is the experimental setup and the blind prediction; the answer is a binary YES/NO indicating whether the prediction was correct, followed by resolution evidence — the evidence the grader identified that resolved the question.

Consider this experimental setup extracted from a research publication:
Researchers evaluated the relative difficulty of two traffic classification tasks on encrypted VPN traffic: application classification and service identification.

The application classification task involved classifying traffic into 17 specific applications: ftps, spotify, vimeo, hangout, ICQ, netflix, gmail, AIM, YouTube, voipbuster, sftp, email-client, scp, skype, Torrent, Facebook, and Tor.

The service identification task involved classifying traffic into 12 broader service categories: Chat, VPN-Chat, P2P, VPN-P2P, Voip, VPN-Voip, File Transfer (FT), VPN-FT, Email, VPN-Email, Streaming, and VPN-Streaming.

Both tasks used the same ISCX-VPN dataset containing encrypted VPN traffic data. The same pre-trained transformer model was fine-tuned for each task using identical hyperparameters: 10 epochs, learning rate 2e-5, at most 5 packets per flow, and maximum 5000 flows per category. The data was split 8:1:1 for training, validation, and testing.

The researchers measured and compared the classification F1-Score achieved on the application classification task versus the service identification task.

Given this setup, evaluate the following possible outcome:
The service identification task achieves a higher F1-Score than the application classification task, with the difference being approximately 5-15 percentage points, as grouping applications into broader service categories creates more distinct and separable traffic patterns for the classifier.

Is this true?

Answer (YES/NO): NO